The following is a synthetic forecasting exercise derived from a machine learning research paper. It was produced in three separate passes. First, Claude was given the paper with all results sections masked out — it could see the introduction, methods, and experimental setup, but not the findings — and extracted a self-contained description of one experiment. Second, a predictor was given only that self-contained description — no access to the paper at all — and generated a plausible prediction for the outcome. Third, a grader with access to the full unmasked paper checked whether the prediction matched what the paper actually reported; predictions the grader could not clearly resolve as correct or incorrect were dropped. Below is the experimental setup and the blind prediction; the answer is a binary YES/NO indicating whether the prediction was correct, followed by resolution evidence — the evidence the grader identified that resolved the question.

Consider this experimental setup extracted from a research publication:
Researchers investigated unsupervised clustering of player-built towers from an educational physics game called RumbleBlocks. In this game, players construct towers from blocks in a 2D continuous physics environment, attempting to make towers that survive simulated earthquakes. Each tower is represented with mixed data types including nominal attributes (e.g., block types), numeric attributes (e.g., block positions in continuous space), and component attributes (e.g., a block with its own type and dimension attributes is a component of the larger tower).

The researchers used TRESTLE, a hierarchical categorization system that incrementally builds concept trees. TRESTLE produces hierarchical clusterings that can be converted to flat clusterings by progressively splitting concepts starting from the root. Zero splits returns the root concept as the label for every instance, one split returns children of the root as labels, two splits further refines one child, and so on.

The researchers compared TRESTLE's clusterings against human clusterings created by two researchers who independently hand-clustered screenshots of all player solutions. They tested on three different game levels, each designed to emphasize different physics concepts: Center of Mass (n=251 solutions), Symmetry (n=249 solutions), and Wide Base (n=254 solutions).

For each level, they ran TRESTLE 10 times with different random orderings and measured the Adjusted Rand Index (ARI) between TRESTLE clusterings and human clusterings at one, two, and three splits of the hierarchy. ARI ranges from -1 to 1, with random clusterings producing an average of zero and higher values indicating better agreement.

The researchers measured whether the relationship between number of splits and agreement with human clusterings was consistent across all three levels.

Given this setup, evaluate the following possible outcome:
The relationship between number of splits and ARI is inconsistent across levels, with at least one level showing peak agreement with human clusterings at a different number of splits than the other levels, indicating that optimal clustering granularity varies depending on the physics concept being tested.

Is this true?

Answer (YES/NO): YES